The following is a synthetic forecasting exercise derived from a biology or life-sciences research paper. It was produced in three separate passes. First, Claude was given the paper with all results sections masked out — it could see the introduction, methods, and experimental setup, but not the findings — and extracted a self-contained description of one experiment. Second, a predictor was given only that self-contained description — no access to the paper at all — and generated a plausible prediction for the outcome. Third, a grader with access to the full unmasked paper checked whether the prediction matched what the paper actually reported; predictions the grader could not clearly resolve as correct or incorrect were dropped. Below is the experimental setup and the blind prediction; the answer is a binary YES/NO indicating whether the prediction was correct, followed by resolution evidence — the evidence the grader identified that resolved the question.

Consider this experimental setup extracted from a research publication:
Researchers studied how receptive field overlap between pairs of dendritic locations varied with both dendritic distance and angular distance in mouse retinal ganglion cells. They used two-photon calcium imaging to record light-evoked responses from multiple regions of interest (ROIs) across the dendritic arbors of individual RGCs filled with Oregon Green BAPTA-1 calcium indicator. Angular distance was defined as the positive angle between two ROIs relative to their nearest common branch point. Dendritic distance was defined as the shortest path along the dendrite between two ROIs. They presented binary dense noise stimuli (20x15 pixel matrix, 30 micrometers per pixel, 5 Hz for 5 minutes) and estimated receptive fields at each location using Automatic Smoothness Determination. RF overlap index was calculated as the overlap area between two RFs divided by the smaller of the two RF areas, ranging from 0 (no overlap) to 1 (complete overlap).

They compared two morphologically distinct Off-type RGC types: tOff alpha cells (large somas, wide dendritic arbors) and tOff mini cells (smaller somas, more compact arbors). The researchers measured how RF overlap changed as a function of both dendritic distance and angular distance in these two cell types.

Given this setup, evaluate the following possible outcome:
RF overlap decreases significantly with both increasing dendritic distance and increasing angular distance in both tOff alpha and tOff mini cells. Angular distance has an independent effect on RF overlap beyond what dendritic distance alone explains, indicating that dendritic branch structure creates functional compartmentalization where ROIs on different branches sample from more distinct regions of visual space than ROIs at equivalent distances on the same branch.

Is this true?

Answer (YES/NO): NO